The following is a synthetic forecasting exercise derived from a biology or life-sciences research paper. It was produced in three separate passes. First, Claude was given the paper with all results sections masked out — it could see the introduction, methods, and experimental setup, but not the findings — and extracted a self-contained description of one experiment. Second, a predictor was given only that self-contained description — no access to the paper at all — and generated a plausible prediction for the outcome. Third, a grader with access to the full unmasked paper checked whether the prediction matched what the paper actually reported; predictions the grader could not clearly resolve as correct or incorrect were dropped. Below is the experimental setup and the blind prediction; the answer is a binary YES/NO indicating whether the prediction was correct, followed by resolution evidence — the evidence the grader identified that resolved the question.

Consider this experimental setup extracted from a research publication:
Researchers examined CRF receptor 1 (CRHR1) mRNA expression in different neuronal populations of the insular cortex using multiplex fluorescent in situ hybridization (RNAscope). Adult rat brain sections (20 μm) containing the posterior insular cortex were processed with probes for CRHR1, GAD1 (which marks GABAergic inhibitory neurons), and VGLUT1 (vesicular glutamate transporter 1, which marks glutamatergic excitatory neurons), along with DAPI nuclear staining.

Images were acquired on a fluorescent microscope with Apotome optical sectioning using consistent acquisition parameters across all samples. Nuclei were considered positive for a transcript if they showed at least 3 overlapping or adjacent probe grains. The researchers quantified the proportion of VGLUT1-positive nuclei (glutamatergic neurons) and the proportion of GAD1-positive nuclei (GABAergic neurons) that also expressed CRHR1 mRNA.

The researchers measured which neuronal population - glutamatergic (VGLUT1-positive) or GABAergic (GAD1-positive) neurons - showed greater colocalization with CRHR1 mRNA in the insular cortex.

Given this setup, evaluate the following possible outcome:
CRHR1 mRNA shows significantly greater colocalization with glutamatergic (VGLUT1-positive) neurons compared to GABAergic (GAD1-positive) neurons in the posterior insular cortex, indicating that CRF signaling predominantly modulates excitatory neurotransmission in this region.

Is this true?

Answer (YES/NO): NO